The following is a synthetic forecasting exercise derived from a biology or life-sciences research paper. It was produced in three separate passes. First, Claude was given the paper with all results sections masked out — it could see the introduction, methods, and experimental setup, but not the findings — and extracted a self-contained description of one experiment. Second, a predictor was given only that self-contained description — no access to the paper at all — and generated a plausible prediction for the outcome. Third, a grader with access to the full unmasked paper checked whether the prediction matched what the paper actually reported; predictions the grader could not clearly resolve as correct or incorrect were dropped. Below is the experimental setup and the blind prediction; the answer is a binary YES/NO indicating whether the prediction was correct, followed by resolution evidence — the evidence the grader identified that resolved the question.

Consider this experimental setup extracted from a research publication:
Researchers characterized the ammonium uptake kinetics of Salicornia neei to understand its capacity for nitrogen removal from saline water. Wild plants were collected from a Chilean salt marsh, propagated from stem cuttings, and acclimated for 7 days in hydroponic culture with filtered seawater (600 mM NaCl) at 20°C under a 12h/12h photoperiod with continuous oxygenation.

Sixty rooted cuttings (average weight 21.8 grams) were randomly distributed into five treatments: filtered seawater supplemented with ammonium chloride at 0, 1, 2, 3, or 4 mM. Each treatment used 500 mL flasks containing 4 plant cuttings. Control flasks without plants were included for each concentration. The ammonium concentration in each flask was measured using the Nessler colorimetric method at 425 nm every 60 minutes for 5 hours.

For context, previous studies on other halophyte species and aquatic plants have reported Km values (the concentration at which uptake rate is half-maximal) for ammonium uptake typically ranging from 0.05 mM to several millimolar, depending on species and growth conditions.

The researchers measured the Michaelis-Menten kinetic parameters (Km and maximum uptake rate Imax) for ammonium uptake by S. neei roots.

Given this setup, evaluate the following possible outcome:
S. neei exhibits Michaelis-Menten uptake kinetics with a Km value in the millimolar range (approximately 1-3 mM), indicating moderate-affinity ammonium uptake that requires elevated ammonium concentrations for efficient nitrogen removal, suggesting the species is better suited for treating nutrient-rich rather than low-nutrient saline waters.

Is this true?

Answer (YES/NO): NO